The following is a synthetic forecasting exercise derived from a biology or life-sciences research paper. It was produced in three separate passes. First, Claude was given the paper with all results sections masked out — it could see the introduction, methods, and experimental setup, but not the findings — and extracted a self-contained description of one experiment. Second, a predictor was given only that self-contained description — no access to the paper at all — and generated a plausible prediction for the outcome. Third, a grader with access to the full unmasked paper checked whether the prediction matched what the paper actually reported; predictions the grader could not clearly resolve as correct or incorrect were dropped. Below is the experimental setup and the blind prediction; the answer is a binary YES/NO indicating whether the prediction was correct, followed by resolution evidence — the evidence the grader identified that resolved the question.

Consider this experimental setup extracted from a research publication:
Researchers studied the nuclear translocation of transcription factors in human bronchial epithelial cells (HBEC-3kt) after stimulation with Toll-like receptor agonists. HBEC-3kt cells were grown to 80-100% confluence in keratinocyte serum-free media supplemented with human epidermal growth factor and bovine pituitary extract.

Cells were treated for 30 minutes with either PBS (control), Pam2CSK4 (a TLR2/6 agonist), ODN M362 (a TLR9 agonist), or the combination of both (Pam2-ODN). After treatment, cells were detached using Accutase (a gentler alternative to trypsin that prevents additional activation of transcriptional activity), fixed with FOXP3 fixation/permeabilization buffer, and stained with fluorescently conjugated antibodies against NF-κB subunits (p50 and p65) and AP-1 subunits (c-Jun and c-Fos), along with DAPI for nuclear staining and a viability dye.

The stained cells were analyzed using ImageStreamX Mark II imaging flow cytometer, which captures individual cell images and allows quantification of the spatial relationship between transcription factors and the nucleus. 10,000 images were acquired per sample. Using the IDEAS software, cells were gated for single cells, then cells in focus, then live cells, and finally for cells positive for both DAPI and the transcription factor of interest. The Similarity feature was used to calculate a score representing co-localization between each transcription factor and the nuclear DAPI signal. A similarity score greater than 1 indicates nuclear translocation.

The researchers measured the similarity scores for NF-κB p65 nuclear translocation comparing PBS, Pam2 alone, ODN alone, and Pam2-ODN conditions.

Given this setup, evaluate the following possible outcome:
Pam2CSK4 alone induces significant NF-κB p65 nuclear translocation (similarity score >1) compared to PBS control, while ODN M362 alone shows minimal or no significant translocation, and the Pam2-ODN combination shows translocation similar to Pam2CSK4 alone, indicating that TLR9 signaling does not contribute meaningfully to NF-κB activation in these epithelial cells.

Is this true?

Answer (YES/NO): NO